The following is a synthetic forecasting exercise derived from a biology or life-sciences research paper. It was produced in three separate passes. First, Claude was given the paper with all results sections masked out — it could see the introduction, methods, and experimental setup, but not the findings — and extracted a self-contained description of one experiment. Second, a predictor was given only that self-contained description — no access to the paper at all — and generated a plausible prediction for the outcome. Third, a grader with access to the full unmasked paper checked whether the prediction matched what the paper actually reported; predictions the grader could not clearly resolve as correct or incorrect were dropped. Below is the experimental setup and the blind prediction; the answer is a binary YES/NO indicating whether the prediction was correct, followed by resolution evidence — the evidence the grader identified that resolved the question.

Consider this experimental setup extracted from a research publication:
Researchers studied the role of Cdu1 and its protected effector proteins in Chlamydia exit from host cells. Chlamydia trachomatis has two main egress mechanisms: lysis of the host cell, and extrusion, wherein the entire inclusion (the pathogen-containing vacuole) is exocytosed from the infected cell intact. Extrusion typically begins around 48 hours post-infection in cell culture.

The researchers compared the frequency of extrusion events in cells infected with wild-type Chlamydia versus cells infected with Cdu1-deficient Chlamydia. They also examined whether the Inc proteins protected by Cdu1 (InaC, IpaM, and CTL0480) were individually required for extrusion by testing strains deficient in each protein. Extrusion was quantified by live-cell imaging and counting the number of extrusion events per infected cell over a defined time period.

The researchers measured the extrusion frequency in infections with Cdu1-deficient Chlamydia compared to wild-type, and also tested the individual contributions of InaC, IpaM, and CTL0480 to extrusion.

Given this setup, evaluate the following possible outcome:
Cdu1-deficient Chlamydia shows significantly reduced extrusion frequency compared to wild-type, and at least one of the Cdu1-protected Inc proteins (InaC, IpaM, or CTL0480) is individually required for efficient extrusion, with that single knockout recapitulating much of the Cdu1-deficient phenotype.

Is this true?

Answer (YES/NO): YES